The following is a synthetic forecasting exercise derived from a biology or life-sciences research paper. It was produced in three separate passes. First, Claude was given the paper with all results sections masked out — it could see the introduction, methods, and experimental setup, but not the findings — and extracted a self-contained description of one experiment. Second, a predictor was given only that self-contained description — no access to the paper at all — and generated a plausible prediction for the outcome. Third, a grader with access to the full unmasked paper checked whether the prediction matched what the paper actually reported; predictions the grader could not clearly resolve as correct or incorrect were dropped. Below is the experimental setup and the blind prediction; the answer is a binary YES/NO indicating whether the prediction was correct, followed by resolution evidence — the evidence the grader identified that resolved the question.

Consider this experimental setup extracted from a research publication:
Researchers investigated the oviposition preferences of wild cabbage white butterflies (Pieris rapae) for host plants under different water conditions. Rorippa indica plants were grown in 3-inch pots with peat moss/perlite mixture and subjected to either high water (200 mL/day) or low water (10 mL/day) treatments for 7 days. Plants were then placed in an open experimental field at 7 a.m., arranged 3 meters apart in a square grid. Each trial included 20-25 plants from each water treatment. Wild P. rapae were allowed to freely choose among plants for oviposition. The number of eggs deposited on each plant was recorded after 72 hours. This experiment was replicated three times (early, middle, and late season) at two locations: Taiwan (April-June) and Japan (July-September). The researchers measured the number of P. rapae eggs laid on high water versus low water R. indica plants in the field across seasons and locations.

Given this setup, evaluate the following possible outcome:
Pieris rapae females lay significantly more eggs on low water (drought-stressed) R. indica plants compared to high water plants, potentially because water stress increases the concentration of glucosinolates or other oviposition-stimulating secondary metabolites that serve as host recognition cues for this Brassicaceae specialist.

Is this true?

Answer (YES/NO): NO